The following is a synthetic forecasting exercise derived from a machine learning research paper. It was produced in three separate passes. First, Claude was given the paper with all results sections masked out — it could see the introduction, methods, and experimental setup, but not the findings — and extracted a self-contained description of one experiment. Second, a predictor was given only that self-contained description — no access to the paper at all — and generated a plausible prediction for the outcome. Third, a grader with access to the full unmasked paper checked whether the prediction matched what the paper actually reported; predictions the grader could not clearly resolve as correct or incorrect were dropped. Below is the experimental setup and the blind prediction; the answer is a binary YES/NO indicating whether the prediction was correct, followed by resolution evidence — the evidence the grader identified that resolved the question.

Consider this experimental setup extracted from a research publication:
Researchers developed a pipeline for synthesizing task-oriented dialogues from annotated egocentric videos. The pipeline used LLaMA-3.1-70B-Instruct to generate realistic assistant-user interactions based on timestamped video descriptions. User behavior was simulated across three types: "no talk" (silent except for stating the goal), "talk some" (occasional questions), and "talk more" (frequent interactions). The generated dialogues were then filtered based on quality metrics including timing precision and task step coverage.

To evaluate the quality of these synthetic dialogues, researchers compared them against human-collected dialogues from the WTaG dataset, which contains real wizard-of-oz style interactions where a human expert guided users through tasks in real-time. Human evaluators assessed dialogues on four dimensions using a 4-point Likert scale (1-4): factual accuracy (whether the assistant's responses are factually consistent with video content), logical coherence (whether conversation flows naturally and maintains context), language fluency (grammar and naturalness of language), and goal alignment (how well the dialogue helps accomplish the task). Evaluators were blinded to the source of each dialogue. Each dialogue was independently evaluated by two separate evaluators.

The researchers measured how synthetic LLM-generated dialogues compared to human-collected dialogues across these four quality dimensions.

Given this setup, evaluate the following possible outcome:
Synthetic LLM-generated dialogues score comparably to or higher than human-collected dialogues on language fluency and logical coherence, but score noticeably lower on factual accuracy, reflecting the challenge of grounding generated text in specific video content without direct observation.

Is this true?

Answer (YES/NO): NO